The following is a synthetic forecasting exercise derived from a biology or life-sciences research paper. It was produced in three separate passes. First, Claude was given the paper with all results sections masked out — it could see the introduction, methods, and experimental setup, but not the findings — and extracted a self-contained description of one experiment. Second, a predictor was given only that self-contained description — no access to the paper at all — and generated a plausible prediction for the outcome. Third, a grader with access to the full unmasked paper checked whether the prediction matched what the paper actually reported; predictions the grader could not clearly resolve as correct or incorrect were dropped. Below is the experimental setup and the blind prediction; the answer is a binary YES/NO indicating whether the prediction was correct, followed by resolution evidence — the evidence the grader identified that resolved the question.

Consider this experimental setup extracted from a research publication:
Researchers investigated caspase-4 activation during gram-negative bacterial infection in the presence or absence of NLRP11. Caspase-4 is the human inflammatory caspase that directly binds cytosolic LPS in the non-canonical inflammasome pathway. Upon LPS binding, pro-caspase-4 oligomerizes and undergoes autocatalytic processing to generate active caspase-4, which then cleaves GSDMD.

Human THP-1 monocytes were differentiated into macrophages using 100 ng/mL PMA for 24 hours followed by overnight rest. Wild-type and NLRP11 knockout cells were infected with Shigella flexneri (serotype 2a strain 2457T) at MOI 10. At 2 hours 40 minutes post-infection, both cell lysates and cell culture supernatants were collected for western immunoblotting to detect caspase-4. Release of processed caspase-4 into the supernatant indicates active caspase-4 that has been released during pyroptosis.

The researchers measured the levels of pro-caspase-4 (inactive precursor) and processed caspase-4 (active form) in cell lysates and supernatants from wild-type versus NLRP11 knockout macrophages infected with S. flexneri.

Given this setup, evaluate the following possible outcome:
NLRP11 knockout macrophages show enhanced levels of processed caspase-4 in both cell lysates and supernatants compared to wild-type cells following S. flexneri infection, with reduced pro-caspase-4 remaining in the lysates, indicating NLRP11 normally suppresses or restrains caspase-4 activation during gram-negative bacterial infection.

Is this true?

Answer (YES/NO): NO